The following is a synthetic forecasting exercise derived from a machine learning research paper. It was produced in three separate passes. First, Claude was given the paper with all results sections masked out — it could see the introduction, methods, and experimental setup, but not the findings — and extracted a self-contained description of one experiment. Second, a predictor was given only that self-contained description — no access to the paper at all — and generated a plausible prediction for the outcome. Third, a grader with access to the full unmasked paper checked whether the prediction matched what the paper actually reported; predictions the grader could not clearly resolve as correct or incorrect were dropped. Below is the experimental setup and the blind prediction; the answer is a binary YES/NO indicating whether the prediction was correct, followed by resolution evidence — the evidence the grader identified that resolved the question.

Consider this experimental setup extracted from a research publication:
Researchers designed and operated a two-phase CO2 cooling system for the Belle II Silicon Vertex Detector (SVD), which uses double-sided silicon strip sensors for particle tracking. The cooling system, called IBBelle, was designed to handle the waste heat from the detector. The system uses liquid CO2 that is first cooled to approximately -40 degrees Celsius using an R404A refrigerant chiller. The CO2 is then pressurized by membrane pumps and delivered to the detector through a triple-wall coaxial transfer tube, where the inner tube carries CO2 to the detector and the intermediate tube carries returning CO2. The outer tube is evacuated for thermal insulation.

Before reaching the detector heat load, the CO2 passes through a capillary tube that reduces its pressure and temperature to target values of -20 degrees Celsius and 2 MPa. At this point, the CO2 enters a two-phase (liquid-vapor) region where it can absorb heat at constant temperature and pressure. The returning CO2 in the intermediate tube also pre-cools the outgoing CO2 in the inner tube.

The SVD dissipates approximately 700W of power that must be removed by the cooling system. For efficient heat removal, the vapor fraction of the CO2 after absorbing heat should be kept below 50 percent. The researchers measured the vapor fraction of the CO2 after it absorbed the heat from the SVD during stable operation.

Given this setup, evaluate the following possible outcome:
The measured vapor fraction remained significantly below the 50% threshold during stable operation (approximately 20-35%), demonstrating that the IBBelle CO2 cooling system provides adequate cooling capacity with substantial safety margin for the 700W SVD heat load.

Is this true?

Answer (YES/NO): YES